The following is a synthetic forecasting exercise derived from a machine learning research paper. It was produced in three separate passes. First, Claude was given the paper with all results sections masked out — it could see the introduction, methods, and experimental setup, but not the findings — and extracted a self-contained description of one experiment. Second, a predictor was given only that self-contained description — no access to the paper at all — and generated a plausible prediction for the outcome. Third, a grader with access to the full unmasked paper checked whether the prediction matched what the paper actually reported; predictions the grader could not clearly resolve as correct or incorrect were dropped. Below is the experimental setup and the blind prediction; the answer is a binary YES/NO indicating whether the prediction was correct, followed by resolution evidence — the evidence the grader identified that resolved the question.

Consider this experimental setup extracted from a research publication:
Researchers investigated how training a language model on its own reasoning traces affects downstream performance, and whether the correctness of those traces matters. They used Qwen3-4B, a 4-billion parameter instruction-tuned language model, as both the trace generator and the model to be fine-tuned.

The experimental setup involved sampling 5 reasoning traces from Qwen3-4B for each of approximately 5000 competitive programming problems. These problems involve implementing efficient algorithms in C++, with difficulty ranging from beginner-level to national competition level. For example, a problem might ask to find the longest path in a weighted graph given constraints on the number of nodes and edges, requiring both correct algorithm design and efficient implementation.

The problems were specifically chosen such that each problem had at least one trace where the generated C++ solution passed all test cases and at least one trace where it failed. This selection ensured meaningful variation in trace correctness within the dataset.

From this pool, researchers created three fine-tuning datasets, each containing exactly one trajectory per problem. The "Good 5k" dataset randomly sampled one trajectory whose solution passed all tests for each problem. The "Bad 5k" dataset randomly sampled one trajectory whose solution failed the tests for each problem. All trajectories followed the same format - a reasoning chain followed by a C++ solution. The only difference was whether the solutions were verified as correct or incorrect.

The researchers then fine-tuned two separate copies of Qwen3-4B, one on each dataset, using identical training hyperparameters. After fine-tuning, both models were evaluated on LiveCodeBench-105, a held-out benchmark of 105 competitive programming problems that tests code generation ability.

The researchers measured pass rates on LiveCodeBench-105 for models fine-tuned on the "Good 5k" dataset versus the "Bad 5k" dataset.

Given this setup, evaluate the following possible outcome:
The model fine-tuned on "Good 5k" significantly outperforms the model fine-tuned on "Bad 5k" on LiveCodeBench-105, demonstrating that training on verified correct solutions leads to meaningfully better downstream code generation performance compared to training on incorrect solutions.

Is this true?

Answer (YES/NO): YES